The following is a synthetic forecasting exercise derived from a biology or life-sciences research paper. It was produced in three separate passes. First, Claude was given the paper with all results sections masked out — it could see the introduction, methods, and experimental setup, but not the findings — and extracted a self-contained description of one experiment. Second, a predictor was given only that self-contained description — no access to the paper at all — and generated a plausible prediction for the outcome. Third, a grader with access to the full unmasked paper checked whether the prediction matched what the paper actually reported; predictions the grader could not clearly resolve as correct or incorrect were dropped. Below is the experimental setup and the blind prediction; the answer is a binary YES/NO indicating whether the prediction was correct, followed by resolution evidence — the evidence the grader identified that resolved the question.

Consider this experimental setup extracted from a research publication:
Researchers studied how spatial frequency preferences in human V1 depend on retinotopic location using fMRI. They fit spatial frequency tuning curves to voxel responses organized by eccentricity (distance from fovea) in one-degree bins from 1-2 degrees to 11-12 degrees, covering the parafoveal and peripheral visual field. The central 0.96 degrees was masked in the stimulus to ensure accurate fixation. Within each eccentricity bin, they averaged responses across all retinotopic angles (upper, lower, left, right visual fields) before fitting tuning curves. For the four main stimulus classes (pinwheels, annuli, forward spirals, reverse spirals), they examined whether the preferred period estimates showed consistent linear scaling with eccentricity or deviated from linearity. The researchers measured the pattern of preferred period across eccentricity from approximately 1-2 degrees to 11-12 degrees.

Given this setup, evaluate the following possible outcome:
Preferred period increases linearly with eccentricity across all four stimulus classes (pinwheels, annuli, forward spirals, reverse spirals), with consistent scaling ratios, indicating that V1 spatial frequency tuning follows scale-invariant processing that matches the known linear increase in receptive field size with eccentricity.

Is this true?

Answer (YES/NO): NO